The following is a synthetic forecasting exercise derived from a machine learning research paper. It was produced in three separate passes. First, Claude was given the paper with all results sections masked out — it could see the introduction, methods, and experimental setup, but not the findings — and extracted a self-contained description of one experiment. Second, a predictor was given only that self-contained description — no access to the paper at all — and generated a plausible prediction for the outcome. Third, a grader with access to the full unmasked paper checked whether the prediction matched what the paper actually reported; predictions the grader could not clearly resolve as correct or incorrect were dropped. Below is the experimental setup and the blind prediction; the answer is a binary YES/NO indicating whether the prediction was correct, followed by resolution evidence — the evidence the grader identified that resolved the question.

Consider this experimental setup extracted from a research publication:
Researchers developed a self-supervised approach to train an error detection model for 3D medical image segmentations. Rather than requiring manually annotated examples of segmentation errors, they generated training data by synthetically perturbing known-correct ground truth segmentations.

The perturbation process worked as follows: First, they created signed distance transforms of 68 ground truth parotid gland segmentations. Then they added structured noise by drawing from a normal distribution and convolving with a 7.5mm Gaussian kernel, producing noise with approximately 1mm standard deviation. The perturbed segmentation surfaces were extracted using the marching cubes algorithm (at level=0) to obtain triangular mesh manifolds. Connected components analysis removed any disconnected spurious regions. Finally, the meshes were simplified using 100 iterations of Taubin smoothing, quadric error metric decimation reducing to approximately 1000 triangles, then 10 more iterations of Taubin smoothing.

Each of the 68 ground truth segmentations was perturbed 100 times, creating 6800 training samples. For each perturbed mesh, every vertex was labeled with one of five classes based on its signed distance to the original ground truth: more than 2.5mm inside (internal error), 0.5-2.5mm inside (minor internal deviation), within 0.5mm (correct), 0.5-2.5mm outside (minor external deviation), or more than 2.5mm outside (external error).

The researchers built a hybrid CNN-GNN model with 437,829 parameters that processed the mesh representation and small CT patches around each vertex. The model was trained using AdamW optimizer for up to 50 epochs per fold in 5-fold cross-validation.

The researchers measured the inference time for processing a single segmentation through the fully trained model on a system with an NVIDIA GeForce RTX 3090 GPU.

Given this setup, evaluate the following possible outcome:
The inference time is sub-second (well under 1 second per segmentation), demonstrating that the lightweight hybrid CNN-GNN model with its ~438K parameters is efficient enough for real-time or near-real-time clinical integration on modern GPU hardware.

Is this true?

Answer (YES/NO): YES